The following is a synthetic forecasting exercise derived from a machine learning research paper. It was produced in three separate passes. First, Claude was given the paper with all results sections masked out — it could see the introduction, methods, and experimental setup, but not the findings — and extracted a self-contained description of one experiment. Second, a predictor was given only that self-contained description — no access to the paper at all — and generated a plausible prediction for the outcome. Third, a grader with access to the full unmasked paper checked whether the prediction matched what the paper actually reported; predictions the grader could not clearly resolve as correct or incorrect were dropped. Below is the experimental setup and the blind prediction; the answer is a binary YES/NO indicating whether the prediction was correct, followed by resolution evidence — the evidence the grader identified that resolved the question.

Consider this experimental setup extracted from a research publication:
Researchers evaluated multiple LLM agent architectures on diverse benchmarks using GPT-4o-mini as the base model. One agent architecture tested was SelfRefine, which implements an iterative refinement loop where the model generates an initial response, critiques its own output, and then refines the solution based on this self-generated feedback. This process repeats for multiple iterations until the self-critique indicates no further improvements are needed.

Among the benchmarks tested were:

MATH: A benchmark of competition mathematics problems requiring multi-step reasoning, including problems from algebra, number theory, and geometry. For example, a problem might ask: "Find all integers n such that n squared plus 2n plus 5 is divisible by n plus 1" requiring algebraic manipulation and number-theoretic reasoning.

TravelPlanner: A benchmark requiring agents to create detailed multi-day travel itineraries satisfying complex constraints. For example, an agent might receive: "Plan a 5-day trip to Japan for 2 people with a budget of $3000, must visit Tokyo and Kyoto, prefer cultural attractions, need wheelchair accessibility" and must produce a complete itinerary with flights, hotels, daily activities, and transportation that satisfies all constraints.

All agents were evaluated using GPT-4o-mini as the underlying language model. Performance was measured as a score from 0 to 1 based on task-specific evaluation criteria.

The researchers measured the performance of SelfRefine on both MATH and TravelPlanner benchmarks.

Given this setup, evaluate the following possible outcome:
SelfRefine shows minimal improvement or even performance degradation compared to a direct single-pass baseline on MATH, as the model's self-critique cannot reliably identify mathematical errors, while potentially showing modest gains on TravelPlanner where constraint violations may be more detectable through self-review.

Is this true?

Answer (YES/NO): NO